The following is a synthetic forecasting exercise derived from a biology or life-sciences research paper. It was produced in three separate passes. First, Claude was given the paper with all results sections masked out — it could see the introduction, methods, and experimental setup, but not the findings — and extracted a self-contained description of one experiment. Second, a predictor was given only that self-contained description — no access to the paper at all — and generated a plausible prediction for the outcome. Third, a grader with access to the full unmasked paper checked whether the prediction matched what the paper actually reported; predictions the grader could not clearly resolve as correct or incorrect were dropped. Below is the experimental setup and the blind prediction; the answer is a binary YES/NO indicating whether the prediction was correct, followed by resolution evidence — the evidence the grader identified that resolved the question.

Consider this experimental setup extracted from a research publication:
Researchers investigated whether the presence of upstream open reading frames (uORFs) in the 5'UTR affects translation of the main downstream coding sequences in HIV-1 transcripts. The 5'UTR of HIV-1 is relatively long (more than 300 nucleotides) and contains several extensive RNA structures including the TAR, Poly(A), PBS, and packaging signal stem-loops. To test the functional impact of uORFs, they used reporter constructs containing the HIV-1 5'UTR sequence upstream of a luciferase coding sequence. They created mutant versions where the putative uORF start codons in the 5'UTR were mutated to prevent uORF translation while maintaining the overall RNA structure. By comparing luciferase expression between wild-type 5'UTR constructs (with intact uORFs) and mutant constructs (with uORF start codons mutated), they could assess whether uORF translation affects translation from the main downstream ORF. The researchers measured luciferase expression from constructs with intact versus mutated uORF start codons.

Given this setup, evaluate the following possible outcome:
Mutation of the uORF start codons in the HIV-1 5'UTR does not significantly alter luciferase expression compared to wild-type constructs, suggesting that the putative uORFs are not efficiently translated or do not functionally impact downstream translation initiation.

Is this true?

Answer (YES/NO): NO